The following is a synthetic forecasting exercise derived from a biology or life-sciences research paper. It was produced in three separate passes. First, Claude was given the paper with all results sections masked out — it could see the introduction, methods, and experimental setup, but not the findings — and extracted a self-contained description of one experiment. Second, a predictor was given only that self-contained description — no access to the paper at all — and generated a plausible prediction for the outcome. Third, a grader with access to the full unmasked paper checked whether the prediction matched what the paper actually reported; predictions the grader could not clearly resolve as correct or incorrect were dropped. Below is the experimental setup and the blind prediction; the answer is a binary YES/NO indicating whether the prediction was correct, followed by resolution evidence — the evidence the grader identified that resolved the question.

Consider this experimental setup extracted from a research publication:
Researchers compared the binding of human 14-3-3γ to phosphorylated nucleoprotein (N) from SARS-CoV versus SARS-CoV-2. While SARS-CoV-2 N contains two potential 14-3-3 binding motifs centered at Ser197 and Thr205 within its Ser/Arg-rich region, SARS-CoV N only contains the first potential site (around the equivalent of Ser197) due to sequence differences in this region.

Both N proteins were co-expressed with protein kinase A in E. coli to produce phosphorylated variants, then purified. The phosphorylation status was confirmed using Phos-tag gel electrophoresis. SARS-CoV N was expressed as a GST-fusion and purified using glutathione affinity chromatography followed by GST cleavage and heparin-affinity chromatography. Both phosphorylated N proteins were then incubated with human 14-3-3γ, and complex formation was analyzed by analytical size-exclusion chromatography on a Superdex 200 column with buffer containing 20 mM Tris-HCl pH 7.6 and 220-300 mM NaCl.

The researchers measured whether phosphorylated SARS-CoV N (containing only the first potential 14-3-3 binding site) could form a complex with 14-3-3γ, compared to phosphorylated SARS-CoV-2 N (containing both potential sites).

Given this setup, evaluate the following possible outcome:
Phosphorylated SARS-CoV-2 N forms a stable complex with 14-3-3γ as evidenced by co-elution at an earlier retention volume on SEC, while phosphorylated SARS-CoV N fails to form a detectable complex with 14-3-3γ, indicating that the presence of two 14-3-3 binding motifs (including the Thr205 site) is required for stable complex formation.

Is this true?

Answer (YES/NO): NO